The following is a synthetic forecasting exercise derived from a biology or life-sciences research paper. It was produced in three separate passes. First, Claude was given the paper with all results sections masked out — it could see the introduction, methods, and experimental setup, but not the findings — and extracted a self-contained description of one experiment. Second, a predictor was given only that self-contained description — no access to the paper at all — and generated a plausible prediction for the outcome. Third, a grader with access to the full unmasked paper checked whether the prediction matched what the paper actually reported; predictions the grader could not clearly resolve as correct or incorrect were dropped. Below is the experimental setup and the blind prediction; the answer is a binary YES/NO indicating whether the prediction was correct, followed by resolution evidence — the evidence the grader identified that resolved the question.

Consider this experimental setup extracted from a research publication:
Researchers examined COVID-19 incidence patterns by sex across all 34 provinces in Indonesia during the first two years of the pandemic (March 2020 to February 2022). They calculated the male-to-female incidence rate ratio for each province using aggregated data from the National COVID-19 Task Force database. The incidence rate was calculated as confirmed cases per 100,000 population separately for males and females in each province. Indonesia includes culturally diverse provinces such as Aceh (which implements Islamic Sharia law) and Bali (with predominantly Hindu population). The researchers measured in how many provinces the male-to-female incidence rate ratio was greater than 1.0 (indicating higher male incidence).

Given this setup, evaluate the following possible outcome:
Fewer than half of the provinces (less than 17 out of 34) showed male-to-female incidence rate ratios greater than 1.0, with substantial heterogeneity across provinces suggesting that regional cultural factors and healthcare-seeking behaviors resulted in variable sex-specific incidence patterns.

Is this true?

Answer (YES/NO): NO